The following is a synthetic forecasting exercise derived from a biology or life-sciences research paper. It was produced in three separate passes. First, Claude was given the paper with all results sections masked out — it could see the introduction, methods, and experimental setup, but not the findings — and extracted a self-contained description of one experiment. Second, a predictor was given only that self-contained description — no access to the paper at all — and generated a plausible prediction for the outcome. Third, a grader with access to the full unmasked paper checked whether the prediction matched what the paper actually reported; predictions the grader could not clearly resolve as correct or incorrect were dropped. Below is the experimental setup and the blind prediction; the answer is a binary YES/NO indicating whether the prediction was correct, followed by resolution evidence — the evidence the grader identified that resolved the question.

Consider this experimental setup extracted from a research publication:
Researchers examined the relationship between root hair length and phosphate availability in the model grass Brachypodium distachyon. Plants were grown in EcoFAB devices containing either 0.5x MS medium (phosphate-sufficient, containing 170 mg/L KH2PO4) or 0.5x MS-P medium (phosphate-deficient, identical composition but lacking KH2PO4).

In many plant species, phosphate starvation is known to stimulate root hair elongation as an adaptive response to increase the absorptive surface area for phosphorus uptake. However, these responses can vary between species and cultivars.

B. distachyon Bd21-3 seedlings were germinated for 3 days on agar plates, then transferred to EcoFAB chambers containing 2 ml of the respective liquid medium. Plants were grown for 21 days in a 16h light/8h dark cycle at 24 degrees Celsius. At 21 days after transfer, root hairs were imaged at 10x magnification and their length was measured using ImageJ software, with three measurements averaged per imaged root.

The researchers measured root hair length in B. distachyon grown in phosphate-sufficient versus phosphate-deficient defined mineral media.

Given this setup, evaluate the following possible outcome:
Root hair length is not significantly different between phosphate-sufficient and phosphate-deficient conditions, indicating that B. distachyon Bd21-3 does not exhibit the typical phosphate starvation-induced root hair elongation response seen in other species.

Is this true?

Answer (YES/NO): YES